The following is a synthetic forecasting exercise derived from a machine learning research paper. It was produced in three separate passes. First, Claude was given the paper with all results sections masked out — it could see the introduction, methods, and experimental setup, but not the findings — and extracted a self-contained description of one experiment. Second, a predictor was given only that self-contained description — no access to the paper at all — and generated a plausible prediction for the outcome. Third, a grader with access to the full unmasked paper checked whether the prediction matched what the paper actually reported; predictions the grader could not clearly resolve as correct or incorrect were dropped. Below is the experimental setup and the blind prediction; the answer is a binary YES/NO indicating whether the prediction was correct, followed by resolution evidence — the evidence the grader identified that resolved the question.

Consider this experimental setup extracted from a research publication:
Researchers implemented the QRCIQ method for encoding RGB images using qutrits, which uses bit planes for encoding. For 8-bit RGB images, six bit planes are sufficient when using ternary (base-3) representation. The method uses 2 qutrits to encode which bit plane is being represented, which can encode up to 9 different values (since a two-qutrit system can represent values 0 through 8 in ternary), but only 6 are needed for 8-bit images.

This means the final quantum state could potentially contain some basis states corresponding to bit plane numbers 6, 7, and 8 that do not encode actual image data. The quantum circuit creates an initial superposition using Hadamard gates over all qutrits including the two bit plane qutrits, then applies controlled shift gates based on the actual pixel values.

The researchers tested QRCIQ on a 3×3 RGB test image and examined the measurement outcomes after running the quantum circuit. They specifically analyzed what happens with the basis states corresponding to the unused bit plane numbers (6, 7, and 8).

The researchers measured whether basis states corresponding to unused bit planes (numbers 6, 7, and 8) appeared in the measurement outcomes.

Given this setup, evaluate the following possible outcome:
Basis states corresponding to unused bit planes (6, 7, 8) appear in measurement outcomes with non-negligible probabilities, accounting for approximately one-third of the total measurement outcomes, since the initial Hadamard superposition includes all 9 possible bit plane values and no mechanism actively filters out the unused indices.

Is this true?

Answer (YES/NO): YES